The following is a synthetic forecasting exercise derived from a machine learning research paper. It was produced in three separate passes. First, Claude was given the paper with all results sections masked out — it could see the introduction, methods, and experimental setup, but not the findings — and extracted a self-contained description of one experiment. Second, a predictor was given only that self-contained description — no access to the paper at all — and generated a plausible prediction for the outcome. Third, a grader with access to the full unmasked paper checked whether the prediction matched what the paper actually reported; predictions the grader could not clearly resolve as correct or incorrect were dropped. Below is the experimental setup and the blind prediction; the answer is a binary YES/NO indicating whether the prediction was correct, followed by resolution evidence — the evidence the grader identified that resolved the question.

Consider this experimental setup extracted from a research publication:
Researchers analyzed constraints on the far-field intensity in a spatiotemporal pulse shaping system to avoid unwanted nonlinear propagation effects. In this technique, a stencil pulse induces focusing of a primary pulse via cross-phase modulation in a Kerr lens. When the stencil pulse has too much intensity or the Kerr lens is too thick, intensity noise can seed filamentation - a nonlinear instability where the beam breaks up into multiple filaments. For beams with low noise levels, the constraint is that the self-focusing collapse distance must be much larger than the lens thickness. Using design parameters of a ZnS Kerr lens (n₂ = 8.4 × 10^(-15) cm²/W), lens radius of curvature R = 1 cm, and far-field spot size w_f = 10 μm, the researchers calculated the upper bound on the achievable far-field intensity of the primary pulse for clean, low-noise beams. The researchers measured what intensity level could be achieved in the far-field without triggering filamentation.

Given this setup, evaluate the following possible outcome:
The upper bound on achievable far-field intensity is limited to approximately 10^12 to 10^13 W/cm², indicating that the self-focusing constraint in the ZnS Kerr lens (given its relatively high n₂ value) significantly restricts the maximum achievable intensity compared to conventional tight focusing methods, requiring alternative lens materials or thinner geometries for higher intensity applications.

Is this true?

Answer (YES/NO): NO